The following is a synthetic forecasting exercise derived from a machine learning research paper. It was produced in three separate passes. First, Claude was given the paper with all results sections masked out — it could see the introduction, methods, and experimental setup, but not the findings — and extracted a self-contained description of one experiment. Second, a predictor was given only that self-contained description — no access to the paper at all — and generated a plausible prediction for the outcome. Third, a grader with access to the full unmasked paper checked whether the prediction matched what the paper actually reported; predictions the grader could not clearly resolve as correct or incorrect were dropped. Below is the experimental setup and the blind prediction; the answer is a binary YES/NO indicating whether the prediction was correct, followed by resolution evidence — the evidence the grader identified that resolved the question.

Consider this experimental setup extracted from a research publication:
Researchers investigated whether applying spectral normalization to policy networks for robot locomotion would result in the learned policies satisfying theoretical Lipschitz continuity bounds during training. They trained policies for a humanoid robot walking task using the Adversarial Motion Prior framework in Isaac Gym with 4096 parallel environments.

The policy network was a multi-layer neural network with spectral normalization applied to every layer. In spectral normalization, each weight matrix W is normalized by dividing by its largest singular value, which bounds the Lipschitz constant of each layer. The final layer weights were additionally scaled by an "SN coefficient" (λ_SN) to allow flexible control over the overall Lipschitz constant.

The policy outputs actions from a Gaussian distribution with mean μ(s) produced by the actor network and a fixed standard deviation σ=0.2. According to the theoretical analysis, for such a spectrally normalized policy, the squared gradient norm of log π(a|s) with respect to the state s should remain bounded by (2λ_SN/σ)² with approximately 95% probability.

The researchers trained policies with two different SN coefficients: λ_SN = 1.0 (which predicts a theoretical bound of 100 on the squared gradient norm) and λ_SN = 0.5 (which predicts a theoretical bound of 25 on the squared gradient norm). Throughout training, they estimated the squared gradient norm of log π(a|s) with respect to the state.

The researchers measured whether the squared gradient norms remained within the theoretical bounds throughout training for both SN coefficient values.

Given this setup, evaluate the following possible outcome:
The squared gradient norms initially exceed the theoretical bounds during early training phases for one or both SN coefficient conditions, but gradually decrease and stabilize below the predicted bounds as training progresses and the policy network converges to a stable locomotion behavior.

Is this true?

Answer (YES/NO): NO